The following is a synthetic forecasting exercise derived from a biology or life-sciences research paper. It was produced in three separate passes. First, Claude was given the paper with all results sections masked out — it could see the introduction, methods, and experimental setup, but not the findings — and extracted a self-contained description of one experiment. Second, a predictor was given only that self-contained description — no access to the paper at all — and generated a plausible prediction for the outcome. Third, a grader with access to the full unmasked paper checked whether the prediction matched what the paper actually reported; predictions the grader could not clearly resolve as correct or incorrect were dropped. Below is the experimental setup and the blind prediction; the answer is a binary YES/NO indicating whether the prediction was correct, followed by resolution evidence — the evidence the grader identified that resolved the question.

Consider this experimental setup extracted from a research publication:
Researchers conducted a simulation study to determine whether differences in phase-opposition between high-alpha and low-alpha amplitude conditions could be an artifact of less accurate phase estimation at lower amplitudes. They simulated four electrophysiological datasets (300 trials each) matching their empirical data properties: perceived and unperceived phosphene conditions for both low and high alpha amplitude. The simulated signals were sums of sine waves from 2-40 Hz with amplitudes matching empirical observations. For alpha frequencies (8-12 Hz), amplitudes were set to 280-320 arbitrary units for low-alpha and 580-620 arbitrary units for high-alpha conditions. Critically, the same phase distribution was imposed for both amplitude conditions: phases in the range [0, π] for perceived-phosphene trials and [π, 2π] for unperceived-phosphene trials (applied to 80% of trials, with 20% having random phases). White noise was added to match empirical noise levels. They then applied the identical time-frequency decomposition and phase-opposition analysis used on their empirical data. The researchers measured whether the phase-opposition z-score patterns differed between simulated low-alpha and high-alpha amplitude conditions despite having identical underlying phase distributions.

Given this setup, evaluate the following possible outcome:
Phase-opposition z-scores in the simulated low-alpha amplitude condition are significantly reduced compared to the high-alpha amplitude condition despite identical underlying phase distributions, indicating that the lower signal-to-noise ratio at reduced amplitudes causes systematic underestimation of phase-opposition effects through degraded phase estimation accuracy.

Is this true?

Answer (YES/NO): NO